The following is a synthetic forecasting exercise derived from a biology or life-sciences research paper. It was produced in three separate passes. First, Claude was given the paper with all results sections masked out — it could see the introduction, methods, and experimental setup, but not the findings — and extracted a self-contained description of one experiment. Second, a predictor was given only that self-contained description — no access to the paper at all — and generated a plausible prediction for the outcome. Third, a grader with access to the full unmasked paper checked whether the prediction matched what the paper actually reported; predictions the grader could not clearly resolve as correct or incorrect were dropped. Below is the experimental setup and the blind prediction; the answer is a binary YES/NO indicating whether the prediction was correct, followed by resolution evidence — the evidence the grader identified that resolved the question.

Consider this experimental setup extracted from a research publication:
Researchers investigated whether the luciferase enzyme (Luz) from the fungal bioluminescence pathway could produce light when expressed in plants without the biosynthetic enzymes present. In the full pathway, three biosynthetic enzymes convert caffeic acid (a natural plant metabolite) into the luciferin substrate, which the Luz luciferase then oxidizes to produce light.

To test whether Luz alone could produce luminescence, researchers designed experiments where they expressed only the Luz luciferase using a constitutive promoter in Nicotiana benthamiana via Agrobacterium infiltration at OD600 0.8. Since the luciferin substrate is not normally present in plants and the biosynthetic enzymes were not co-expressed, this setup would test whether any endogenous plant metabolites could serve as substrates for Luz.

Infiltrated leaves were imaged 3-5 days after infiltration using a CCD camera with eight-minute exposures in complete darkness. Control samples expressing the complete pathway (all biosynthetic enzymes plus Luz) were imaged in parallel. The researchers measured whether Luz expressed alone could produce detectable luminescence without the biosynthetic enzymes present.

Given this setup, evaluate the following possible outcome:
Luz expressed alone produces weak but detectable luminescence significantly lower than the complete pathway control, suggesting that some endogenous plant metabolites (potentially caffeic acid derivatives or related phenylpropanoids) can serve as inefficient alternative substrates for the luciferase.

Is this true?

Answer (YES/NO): NO